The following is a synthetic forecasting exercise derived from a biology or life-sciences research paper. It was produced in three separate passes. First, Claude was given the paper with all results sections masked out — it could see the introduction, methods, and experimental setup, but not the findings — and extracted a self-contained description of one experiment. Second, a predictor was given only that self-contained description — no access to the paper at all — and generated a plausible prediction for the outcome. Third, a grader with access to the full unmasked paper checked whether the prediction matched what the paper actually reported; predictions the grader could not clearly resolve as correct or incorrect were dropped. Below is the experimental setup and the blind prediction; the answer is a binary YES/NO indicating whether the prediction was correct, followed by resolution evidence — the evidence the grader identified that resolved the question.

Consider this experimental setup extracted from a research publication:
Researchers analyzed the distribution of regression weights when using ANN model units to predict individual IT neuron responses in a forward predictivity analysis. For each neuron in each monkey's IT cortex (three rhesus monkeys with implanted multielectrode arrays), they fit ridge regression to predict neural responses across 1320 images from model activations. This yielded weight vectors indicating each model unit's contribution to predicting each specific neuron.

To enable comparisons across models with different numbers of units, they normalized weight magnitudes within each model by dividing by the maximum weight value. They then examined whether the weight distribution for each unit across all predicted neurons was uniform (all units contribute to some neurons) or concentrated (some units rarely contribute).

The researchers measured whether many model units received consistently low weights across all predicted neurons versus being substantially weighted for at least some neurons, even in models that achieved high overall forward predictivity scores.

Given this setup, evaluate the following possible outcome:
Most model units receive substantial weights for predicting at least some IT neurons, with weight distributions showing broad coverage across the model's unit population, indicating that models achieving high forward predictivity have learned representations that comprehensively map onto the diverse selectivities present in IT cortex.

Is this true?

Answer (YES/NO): NO